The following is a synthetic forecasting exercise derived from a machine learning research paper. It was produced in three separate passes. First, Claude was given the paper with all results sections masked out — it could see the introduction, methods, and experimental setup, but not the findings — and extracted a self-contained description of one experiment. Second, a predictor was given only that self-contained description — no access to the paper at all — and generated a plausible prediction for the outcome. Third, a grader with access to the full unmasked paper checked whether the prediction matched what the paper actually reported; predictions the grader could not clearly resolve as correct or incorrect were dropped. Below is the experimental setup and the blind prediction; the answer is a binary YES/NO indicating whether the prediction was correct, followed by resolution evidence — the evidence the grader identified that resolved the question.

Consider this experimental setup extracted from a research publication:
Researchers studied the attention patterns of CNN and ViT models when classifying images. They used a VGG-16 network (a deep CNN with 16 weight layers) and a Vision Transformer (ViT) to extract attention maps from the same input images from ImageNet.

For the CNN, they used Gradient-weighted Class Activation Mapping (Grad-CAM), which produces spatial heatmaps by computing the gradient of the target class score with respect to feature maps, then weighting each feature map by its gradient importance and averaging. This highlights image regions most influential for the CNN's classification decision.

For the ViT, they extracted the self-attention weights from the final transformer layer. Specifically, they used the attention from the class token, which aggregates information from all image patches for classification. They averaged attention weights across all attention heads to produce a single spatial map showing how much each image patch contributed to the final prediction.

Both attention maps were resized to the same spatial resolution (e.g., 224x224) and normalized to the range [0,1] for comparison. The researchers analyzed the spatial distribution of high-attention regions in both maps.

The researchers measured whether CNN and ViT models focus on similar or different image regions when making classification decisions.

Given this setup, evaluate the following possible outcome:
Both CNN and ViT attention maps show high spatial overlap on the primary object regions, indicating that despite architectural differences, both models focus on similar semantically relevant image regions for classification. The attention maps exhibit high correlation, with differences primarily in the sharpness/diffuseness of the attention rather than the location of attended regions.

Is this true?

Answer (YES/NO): NO